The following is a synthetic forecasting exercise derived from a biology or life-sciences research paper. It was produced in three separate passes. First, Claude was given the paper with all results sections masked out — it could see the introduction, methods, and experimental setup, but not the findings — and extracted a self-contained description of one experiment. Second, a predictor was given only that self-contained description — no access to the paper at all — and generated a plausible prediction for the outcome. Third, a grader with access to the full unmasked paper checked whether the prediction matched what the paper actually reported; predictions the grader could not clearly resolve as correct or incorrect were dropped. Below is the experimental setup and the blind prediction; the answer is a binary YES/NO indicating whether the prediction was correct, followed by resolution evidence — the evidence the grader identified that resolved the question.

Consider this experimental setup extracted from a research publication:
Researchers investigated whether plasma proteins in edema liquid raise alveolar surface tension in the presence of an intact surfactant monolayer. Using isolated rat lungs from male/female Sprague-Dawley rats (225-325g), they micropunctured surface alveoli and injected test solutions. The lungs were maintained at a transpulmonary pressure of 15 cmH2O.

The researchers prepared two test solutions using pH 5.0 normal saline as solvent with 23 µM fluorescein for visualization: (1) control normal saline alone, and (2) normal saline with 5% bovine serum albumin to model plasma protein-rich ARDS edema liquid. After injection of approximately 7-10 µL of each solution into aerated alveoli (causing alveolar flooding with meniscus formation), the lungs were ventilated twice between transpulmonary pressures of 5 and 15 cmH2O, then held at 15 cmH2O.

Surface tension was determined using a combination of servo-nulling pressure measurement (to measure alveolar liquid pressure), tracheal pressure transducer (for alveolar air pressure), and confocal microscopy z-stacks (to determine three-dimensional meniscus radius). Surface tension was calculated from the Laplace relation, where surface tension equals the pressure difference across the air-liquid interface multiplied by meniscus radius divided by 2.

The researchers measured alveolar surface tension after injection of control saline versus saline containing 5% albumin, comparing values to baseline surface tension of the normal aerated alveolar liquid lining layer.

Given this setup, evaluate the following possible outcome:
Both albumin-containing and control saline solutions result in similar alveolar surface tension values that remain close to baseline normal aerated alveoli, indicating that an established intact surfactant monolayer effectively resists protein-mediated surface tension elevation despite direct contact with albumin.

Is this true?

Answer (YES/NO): YES